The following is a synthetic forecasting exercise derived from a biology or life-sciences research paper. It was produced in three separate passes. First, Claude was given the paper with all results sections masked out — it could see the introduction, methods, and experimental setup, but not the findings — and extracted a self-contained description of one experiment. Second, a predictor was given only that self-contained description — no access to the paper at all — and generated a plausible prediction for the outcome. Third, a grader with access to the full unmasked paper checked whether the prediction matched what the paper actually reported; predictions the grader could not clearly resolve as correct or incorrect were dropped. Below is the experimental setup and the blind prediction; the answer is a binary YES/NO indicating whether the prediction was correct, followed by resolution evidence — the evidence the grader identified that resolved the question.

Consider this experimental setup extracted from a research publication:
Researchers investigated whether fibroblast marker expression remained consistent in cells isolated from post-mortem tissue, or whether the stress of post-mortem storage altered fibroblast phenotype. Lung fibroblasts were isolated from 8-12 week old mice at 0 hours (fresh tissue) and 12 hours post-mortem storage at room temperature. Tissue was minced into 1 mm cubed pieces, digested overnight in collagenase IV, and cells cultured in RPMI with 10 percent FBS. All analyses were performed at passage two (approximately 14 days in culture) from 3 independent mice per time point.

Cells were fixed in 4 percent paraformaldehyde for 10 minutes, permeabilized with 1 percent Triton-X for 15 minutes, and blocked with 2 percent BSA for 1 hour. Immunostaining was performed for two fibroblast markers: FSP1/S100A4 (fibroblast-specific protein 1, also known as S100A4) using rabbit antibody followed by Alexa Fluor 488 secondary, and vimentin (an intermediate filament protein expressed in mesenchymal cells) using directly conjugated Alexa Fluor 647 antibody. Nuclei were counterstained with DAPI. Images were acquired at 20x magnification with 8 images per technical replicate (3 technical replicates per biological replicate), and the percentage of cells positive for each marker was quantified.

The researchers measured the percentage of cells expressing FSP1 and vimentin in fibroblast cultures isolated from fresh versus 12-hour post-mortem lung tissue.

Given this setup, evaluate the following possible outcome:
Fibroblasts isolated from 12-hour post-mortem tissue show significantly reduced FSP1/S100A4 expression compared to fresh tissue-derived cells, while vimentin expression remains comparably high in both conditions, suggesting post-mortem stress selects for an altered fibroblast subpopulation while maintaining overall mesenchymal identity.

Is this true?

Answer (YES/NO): NO